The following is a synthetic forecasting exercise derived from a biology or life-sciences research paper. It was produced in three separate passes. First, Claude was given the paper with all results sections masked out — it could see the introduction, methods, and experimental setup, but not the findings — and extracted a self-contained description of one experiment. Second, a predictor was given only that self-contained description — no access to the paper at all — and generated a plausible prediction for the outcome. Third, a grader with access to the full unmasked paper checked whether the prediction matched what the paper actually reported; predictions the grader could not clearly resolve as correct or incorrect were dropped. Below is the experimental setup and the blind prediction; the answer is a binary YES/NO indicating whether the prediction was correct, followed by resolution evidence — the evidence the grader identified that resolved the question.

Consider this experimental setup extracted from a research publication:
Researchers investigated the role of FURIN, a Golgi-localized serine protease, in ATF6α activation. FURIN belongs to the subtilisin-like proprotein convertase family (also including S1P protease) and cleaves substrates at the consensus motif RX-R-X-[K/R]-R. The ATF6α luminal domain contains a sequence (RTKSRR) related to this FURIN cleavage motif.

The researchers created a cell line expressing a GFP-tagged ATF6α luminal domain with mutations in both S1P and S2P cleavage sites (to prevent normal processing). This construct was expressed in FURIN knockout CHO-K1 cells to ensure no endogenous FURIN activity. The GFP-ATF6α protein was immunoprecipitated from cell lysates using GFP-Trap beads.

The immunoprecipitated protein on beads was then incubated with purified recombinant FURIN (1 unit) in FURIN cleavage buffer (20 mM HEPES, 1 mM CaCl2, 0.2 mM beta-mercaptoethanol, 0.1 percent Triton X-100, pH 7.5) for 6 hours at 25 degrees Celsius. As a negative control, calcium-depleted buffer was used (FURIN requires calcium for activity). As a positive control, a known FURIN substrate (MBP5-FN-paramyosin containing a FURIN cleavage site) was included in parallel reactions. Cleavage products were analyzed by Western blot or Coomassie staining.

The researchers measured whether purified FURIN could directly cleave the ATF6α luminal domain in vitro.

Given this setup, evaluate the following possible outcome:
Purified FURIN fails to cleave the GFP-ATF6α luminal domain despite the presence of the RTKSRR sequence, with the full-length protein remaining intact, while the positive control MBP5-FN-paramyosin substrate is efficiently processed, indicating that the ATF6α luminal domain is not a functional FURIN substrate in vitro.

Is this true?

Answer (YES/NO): YES